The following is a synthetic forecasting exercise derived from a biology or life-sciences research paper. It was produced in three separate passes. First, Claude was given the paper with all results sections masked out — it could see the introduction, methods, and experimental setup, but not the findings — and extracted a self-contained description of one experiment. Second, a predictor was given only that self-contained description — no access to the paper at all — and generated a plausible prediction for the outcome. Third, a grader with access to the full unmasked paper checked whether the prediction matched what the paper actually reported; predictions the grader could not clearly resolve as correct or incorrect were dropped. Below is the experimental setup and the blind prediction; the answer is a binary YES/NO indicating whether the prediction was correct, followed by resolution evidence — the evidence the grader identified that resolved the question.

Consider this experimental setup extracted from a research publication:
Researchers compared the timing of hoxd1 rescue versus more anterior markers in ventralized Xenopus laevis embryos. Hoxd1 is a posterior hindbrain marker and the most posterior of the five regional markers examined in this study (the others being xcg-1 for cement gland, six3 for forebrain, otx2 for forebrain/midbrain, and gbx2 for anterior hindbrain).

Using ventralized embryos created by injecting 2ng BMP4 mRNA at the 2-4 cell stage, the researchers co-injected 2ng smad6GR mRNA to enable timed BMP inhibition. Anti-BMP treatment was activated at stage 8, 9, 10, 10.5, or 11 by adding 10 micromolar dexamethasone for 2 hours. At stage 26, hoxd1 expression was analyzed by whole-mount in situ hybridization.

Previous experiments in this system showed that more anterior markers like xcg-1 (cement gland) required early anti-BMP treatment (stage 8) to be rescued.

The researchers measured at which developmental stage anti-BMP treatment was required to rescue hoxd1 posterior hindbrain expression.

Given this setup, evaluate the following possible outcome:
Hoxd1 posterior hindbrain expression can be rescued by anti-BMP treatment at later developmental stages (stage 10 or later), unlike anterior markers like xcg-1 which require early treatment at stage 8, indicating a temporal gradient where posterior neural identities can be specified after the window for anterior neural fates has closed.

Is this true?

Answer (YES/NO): YES